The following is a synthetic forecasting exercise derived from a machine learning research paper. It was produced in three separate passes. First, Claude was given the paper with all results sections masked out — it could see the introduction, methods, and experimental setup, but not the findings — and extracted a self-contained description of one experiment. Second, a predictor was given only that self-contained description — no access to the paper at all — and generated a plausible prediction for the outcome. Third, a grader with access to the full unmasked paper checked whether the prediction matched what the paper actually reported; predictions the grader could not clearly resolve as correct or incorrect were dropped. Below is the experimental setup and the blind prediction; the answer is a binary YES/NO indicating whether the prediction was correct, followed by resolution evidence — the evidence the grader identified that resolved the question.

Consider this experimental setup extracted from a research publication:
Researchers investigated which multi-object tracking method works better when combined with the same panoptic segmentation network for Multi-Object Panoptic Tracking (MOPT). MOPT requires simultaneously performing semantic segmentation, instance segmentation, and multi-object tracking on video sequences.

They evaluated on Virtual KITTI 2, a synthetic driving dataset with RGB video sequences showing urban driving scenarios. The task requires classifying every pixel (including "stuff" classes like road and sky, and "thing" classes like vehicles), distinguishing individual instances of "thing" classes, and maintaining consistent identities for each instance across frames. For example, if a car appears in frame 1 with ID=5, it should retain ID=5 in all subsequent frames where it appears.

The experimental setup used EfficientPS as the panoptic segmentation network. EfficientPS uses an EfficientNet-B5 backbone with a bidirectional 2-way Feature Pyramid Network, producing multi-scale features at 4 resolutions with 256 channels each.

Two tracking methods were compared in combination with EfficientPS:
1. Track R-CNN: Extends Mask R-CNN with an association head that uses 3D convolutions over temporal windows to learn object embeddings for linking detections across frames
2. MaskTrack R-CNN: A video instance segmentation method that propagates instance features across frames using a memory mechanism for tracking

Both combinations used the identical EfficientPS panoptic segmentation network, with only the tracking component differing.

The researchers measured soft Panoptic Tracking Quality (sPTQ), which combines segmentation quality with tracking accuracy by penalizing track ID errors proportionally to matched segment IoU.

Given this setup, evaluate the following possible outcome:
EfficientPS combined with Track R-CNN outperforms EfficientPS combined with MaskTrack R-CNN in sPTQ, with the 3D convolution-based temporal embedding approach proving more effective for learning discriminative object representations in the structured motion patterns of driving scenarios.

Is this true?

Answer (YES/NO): YES